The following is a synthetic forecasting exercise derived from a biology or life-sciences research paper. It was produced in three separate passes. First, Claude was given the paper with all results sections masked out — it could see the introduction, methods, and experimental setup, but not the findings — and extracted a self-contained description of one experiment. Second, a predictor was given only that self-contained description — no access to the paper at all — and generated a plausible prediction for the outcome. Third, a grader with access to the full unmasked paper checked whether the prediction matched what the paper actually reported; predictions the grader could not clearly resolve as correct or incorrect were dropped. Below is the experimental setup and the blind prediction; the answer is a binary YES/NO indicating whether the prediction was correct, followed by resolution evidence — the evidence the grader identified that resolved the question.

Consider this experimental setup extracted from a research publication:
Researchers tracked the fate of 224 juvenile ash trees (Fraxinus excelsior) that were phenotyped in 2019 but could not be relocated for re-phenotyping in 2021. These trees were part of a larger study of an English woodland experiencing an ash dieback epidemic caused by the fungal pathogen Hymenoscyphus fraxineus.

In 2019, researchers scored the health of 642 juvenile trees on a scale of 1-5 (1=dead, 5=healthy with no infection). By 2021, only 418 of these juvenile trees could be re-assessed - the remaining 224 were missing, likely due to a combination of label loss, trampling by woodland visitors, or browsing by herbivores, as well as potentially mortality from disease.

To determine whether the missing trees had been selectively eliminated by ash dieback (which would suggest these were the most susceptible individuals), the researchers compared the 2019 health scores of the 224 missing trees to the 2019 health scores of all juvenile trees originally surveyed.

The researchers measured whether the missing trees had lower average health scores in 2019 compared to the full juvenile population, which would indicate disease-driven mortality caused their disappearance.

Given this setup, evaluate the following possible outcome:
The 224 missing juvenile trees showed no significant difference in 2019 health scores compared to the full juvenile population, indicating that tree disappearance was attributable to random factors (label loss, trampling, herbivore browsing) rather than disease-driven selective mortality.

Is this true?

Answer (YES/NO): YES